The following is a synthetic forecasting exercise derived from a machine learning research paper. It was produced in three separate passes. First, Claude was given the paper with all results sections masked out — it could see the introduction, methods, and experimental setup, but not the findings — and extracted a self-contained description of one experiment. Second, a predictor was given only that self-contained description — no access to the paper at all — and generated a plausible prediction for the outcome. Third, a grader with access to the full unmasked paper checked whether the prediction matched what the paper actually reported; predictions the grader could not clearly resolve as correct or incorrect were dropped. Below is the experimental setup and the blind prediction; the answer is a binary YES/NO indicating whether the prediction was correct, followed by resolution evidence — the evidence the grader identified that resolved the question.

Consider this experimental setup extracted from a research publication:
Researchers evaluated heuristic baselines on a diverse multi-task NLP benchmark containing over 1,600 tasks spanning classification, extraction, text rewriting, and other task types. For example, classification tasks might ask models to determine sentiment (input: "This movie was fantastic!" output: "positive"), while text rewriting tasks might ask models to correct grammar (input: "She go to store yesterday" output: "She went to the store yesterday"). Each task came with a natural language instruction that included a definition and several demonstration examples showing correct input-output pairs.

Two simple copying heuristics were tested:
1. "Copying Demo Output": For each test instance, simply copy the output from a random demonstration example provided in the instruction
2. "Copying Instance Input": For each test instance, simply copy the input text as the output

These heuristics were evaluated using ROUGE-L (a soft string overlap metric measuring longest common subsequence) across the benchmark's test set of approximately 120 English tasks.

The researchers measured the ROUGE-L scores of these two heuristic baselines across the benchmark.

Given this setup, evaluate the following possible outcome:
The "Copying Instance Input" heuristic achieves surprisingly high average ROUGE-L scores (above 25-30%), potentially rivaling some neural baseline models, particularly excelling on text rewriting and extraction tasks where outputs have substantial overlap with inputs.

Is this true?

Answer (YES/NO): NO